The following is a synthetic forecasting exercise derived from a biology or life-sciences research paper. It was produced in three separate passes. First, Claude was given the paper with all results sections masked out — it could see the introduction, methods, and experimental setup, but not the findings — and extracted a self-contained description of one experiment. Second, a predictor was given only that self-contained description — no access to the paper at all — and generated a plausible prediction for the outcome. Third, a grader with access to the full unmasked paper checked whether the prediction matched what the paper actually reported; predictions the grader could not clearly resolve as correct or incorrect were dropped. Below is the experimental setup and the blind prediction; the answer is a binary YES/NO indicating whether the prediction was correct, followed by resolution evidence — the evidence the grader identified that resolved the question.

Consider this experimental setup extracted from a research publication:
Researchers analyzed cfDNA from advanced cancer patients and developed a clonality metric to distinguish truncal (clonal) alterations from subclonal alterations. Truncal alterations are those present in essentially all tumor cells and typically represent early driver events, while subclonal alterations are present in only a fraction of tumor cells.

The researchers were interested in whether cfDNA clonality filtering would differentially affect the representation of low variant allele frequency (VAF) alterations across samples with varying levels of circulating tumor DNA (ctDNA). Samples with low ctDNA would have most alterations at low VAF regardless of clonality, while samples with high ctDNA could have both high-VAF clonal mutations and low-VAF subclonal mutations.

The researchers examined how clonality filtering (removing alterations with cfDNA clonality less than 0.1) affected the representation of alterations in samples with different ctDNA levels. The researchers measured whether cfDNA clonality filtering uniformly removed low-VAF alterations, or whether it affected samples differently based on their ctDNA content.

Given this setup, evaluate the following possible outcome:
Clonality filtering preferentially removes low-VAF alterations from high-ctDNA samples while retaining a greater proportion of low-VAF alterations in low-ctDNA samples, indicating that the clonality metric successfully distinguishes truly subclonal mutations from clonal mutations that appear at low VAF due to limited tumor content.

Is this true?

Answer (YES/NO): YES